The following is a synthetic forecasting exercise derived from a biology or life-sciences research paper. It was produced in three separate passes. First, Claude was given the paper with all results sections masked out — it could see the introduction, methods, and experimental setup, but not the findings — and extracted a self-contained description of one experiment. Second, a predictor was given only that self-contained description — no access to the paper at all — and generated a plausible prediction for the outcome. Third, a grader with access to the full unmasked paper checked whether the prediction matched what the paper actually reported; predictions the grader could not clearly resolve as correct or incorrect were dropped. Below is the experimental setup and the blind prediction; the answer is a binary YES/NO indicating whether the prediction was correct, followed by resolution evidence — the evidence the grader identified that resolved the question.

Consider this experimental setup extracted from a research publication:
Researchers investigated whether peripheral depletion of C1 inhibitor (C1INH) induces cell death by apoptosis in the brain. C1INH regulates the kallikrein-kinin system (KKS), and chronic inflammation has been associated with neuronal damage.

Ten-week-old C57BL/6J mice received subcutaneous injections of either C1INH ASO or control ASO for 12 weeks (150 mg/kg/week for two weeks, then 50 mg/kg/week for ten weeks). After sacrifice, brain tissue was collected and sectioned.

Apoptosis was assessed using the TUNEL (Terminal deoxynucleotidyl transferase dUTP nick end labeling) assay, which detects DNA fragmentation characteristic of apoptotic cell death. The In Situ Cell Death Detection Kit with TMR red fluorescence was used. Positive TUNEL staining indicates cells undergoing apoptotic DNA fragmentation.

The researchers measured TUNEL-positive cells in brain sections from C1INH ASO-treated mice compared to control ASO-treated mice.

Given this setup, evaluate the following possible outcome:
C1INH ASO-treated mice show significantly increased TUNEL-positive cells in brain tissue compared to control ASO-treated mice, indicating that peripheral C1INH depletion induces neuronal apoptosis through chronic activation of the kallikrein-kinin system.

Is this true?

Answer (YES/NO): NO